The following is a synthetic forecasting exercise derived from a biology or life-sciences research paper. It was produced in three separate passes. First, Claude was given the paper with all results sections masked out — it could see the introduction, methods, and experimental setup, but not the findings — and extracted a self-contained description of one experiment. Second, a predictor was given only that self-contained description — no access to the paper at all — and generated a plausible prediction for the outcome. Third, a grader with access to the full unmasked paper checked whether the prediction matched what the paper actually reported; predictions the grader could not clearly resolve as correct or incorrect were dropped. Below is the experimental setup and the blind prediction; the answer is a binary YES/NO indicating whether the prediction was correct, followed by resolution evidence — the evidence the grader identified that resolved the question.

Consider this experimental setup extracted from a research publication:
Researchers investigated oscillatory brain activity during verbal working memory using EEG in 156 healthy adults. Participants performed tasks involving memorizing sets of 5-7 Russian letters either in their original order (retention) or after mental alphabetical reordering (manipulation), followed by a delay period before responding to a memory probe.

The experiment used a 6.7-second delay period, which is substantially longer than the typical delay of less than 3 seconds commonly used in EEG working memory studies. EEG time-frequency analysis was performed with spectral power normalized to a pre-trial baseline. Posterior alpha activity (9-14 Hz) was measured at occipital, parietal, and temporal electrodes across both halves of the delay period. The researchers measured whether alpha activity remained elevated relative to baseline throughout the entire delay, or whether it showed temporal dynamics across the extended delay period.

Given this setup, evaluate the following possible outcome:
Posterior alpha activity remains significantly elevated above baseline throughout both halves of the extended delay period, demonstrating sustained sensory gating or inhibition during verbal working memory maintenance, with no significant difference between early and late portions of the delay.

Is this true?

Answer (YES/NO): NO